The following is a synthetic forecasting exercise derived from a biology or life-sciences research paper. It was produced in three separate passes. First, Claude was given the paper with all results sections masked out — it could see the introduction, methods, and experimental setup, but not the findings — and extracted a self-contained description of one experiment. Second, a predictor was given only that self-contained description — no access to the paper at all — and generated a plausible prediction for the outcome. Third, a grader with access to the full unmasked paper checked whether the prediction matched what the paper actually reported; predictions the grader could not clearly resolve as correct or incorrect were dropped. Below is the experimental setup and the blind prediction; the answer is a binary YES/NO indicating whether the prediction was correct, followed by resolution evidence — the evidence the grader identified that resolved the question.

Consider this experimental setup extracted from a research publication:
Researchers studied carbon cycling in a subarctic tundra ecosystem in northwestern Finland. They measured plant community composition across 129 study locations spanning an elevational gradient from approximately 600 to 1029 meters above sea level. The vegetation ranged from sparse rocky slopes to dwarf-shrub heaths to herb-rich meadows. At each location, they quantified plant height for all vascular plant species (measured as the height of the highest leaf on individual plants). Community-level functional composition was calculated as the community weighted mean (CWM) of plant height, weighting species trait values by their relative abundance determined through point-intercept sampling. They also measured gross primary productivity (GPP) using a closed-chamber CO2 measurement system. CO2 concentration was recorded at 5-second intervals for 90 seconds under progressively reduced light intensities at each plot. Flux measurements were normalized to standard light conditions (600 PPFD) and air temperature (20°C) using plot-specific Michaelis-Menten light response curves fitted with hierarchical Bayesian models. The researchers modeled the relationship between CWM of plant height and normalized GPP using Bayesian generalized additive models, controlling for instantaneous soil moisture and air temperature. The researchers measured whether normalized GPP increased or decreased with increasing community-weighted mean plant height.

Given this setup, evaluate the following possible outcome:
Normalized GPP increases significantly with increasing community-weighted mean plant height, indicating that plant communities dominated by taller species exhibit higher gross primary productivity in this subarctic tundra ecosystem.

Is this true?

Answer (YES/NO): YES